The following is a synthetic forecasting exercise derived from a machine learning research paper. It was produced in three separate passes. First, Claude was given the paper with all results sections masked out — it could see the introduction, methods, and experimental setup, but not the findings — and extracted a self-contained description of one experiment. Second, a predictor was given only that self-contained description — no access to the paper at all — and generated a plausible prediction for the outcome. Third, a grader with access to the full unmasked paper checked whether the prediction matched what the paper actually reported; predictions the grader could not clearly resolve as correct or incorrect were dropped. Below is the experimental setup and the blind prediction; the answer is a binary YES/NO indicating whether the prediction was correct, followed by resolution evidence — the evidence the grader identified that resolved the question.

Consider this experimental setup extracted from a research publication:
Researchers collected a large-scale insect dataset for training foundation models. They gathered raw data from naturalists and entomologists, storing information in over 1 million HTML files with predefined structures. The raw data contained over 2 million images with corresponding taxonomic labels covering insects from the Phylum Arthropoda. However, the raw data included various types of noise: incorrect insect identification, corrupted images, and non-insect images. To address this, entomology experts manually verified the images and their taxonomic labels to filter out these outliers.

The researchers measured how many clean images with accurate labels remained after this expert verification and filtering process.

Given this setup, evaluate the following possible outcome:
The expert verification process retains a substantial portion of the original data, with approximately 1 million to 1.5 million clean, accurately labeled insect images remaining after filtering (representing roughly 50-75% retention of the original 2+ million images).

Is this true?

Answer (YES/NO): YES